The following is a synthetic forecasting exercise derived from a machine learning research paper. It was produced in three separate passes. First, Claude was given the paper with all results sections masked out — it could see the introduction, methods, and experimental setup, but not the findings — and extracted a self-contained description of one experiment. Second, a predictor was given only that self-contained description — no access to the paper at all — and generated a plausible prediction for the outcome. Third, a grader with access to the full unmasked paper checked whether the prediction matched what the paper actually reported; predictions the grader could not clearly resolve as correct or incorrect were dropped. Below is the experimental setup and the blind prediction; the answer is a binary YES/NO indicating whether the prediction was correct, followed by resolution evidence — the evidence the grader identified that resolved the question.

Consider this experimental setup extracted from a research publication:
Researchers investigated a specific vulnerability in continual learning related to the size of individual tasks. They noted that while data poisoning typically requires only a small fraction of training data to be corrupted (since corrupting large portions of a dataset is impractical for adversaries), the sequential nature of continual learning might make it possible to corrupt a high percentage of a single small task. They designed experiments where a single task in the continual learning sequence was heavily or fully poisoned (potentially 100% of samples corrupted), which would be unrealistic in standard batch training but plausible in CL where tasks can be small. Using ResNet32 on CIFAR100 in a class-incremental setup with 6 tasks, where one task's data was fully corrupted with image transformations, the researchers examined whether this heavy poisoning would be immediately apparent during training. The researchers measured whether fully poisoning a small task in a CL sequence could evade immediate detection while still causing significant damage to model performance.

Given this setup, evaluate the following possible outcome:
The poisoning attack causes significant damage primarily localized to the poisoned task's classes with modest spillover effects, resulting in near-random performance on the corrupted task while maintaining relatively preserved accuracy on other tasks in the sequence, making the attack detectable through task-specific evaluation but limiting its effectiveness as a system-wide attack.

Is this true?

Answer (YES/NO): NO